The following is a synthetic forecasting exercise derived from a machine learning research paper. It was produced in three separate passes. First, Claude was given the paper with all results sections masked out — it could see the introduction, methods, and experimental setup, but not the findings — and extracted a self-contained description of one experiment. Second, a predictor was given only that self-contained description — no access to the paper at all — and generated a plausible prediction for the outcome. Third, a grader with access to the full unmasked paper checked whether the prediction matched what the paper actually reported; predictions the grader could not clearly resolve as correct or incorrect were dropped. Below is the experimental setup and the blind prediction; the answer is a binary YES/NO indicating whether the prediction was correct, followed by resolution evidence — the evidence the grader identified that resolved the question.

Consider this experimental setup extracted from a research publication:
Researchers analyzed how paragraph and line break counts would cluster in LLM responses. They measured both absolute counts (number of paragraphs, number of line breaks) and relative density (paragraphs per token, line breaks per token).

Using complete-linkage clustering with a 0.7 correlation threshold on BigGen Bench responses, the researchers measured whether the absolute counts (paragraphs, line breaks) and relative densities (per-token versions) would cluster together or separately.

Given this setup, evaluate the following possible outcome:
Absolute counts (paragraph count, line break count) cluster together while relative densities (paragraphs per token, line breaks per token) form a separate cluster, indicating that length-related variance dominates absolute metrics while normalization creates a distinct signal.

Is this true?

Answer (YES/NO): YES